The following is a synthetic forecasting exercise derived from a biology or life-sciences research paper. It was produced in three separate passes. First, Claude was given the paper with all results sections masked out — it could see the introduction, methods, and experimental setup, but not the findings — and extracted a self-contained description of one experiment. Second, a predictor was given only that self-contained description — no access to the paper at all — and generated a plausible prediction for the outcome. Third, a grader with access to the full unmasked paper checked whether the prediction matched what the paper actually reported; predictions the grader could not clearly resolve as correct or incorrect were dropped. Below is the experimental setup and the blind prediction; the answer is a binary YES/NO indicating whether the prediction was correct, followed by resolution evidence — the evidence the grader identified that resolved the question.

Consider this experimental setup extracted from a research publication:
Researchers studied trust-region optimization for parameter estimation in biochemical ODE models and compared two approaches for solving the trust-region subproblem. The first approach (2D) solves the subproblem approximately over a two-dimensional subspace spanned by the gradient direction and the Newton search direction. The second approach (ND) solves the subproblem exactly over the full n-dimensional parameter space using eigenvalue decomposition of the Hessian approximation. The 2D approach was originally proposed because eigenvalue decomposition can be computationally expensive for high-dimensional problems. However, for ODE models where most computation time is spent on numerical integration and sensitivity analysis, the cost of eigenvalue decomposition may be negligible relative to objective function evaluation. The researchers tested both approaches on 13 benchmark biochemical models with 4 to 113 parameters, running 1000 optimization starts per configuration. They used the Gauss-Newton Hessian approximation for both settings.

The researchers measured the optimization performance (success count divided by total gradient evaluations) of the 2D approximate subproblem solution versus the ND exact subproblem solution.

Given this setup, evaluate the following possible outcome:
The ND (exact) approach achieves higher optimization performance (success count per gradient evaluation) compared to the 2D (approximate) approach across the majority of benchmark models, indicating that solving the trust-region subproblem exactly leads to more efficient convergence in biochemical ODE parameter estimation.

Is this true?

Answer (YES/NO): NO